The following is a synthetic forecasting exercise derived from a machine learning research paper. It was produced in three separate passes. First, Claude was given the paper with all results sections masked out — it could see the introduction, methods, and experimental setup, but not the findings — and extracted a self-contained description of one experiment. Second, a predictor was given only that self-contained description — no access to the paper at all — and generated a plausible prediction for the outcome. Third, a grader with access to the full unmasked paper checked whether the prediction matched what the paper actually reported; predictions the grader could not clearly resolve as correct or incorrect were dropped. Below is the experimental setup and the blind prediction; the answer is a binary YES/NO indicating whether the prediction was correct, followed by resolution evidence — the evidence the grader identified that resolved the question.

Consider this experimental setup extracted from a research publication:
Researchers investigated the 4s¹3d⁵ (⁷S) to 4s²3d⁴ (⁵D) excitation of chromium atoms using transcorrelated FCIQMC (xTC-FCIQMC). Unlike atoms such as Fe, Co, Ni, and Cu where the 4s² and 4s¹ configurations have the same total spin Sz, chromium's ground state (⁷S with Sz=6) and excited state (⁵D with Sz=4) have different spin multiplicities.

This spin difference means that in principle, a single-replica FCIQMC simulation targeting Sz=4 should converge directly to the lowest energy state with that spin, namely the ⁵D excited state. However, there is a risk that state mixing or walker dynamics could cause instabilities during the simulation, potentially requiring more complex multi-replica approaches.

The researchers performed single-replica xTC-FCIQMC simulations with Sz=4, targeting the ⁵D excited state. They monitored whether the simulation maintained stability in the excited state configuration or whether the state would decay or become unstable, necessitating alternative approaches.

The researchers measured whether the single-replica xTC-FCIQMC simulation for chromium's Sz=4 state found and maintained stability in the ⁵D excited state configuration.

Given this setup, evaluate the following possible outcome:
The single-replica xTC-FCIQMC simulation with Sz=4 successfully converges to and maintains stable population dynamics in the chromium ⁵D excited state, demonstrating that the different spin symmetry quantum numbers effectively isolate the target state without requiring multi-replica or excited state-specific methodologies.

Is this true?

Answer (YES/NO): NO